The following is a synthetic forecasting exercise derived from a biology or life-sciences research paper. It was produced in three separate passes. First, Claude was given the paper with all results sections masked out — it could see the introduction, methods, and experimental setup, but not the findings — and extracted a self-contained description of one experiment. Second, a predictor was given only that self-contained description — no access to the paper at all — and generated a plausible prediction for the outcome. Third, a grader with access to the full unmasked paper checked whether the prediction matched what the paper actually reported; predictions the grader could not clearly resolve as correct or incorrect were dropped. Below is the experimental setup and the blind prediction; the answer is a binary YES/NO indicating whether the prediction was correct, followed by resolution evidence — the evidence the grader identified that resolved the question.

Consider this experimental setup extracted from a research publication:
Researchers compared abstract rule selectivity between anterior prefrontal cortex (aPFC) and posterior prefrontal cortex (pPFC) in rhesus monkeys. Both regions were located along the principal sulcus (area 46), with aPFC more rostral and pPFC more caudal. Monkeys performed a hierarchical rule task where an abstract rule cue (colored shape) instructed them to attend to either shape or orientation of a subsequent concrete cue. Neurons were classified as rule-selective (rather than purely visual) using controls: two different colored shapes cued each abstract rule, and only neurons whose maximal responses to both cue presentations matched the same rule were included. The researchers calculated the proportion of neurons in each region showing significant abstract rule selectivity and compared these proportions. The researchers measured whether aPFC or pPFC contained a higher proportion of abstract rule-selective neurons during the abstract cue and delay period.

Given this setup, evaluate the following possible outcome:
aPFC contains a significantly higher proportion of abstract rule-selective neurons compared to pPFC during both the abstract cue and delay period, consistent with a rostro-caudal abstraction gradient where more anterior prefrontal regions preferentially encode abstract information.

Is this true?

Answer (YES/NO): NO